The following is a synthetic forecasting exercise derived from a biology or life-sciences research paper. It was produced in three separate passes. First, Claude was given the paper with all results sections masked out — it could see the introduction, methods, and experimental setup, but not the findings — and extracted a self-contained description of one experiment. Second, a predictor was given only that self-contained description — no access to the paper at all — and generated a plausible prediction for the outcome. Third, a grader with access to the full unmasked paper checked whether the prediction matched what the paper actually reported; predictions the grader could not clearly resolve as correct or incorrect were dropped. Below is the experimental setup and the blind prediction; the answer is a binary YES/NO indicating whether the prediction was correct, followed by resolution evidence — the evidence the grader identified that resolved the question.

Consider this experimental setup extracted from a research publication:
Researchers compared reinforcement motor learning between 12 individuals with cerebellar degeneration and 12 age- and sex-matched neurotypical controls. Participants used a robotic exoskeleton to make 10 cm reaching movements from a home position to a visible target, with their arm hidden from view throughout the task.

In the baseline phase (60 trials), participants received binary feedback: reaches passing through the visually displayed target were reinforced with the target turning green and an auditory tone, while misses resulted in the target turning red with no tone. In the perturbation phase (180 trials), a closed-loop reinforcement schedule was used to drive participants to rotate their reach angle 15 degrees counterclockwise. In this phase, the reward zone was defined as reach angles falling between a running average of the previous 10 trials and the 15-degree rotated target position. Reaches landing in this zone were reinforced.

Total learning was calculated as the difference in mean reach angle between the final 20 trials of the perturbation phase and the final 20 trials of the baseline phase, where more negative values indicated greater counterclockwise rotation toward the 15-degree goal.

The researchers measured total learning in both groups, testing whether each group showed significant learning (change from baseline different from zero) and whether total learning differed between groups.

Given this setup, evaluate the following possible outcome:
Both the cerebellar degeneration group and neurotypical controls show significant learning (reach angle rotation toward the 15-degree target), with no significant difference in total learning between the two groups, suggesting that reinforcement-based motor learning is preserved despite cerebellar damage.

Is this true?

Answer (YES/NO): YES